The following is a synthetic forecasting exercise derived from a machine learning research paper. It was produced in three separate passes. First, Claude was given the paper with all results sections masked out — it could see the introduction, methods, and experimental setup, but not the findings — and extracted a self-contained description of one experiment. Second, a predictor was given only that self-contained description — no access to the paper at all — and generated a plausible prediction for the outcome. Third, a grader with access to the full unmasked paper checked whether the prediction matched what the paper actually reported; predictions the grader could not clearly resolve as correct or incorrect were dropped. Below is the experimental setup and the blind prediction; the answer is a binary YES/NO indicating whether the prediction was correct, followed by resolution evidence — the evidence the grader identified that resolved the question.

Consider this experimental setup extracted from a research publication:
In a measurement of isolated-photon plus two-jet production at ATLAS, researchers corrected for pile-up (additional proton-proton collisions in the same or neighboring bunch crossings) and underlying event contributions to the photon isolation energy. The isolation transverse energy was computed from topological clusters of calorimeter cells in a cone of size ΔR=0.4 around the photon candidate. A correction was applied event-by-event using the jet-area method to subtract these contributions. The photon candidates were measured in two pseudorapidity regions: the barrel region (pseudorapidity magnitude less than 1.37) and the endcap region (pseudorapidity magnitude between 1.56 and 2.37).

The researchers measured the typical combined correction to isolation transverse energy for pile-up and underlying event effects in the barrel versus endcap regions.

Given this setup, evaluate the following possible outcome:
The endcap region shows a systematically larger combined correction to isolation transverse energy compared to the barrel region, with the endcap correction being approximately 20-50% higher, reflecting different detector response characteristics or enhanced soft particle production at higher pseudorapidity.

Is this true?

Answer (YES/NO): NO